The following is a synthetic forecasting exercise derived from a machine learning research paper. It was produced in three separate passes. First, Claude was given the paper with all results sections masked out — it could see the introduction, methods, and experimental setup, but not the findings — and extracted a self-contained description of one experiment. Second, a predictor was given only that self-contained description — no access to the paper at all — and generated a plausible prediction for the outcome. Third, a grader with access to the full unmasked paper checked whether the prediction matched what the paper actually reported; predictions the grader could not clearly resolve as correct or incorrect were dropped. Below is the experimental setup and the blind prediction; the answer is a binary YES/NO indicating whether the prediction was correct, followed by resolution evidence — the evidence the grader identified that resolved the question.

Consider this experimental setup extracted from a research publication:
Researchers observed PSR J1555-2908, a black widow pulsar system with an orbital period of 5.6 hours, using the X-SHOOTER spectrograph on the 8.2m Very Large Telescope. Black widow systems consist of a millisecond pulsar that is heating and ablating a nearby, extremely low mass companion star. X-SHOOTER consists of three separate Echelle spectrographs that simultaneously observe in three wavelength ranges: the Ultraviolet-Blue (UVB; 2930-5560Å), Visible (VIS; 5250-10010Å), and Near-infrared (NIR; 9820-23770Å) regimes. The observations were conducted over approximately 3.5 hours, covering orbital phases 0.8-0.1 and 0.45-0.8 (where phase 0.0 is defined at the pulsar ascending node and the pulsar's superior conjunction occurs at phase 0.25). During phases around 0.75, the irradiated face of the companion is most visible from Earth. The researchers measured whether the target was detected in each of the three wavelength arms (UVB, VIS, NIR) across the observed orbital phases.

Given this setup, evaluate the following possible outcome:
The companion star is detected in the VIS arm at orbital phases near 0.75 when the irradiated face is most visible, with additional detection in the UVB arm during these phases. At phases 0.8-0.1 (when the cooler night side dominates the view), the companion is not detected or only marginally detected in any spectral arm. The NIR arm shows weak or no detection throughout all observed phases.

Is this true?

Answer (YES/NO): NO